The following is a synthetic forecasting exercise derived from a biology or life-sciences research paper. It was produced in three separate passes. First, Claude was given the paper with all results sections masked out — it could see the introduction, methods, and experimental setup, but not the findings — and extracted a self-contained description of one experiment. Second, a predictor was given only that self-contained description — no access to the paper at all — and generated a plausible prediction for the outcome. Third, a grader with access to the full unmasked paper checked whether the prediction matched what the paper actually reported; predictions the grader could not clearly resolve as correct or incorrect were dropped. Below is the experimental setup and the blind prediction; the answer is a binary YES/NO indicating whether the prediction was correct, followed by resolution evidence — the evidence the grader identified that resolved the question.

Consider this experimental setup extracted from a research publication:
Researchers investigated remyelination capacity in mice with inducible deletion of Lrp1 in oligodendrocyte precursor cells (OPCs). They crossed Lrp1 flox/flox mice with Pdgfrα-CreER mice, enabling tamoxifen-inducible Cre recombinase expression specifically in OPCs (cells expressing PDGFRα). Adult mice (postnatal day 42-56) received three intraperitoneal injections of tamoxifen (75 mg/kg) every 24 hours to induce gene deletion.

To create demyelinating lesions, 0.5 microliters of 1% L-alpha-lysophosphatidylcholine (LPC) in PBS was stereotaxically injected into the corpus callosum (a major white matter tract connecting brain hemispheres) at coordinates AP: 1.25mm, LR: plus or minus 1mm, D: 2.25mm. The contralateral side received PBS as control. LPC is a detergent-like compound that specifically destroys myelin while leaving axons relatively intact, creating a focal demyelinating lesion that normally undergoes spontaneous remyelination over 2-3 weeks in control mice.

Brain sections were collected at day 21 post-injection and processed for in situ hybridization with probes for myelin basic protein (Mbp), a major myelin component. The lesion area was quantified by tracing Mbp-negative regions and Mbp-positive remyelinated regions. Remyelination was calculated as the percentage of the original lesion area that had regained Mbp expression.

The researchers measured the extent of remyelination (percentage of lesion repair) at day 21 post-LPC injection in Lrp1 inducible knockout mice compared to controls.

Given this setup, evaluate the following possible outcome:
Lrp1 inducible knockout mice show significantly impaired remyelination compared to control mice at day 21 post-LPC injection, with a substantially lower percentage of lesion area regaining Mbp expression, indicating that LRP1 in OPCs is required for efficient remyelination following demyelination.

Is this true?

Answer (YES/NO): YES